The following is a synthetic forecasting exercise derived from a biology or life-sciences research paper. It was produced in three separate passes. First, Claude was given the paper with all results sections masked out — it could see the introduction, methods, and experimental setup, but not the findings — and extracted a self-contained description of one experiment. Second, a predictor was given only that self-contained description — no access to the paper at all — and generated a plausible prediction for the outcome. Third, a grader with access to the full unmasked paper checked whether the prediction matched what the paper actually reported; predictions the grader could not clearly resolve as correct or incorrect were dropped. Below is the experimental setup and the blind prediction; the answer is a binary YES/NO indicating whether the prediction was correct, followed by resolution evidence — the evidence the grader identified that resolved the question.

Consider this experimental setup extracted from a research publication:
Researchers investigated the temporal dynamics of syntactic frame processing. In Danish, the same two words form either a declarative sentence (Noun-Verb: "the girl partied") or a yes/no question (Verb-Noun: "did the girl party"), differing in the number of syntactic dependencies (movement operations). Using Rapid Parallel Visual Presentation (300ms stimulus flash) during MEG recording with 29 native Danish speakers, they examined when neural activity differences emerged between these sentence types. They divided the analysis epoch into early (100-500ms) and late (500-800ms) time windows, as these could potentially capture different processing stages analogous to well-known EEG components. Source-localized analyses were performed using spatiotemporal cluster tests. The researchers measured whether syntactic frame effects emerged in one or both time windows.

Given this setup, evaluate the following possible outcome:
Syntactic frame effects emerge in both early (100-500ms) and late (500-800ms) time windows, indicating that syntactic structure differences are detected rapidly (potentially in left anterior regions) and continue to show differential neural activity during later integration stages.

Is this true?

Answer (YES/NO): YES